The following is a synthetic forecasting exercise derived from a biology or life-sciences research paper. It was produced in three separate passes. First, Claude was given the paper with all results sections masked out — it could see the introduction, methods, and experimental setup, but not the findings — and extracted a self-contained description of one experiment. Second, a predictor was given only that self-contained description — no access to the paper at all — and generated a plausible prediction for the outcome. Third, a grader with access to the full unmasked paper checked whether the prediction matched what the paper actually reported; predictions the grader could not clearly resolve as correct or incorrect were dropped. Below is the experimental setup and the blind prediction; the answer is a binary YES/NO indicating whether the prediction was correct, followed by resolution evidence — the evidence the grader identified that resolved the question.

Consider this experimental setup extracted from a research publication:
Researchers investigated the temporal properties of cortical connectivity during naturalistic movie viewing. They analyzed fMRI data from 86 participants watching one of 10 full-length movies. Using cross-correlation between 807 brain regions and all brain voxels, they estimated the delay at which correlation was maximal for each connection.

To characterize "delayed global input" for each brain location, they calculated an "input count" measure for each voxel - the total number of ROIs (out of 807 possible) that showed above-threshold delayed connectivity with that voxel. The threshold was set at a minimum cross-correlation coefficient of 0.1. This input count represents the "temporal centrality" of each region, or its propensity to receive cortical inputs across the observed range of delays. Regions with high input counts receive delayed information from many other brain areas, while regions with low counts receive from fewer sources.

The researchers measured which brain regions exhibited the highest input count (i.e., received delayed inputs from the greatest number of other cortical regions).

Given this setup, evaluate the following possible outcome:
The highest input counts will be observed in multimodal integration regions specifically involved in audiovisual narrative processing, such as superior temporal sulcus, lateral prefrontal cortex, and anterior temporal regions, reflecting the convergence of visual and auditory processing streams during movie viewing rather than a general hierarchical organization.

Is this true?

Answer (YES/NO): NO